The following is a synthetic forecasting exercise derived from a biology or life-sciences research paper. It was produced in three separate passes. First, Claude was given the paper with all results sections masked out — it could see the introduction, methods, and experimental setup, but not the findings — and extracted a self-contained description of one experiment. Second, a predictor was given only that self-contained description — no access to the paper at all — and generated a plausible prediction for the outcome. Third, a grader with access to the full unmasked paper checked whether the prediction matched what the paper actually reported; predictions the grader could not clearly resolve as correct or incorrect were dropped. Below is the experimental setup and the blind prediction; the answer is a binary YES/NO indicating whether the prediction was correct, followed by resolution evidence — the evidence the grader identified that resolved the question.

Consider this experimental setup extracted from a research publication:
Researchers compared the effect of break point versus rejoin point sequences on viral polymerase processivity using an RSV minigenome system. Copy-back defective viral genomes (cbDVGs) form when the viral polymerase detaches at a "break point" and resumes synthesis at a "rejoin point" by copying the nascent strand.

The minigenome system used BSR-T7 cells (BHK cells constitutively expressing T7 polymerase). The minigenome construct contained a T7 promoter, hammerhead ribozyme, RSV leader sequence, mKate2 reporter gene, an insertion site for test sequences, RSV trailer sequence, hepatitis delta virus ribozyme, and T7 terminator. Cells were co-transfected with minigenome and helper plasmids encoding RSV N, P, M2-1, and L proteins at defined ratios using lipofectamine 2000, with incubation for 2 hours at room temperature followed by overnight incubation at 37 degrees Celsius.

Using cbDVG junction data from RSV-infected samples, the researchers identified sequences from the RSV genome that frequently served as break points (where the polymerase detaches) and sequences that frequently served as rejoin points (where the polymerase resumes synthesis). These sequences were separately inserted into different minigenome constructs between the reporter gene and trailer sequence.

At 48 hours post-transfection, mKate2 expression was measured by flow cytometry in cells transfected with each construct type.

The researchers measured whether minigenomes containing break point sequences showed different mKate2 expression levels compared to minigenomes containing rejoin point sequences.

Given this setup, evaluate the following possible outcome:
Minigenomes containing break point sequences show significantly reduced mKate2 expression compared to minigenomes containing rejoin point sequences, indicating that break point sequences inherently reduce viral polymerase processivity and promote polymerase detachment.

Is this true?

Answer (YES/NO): YES